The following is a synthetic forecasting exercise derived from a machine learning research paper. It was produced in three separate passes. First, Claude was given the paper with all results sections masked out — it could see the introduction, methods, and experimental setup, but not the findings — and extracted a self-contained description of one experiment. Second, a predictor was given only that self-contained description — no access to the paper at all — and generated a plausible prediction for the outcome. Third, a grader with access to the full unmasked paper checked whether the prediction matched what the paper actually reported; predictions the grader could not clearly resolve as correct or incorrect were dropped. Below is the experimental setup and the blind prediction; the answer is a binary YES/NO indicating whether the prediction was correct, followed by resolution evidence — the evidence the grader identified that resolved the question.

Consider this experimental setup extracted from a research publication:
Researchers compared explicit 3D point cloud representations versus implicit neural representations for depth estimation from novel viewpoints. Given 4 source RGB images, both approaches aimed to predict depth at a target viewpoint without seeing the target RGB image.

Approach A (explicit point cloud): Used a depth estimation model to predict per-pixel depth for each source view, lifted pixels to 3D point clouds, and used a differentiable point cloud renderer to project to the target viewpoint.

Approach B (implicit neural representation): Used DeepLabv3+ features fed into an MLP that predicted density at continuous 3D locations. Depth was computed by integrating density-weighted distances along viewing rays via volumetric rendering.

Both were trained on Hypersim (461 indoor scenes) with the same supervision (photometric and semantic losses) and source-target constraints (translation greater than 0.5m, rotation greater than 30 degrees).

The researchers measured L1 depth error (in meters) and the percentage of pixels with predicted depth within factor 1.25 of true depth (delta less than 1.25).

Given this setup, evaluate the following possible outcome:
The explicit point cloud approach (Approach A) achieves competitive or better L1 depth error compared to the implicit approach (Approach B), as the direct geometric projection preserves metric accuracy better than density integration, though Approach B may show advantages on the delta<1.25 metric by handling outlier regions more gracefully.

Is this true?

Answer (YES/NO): NO